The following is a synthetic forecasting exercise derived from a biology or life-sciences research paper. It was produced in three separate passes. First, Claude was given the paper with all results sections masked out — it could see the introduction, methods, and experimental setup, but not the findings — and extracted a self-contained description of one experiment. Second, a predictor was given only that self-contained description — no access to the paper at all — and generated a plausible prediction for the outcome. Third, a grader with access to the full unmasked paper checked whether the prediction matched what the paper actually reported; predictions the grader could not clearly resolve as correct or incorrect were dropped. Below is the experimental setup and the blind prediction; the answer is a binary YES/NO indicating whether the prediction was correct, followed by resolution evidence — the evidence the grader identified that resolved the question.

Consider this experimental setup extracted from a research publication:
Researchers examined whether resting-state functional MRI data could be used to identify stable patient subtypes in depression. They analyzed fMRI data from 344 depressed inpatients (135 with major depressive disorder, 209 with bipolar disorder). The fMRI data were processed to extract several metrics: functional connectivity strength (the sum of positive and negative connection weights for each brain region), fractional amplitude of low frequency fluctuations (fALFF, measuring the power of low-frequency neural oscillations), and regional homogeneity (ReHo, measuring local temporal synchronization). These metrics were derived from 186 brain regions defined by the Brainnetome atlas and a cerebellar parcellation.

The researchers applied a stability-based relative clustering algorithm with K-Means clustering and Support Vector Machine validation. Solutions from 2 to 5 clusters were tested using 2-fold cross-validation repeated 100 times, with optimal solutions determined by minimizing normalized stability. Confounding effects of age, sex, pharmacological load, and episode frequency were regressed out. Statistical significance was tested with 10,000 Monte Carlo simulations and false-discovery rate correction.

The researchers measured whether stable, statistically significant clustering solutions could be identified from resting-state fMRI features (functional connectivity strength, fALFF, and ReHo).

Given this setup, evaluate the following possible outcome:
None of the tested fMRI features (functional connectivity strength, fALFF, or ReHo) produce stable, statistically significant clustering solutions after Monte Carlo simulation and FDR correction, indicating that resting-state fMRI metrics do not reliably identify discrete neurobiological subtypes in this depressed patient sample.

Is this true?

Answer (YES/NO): NO